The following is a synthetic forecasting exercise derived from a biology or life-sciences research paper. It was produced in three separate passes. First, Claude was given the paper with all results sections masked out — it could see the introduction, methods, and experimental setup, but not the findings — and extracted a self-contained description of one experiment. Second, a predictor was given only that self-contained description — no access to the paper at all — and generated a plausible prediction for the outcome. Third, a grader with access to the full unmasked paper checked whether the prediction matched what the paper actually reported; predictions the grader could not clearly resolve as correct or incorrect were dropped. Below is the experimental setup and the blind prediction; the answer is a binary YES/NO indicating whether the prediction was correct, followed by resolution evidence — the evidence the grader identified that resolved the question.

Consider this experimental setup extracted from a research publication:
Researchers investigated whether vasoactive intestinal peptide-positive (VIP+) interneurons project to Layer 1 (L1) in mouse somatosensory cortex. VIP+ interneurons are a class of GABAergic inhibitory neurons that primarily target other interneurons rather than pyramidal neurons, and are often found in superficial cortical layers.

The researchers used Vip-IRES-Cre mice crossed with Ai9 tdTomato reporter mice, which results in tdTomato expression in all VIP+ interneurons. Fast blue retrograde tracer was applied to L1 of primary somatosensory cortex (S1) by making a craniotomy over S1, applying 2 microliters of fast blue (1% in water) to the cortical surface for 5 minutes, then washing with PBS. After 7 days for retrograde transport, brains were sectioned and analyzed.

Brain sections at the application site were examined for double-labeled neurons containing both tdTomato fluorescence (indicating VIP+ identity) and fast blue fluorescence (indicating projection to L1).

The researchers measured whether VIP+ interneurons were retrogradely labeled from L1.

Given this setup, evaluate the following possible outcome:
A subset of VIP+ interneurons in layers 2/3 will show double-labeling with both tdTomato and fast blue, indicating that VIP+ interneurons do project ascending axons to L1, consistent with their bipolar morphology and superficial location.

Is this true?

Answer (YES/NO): YES